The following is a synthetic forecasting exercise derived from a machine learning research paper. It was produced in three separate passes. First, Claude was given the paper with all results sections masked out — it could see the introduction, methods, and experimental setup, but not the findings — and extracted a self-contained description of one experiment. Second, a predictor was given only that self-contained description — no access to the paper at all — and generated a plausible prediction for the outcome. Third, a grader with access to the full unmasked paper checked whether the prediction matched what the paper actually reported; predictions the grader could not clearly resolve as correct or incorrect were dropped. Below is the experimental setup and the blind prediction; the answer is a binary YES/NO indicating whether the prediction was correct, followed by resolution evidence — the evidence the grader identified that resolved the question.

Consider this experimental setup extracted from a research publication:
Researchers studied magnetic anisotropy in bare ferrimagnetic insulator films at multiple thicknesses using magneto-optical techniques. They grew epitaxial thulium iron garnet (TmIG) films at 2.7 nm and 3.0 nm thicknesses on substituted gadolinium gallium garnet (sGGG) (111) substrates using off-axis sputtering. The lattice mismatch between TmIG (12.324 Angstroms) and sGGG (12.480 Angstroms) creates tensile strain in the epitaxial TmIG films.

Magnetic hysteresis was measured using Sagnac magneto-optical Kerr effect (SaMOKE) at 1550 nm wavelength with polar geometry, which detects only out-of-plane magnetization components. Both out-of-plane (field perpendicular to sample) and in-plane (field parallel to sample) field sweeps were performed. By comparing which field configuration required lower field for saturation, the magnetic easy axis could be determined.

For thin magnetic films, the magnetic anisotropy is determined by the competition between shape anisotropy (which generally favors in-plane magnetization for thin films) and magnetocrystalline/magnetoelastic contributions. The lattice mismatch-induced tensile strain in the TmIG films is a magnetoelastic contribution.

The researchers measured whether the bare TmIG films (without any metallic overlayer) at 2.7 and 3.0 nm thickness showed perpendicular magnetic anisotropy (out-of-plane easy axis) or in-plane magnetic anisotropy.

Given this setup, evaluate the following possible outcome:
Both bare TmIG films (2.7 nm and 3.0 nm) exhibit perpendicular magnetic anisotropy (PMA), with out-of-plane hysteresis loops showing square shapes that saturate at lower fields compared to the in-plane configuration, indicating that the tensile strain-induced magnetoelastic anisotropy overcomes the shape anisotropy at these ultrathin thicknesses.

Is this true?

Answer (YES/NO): YES